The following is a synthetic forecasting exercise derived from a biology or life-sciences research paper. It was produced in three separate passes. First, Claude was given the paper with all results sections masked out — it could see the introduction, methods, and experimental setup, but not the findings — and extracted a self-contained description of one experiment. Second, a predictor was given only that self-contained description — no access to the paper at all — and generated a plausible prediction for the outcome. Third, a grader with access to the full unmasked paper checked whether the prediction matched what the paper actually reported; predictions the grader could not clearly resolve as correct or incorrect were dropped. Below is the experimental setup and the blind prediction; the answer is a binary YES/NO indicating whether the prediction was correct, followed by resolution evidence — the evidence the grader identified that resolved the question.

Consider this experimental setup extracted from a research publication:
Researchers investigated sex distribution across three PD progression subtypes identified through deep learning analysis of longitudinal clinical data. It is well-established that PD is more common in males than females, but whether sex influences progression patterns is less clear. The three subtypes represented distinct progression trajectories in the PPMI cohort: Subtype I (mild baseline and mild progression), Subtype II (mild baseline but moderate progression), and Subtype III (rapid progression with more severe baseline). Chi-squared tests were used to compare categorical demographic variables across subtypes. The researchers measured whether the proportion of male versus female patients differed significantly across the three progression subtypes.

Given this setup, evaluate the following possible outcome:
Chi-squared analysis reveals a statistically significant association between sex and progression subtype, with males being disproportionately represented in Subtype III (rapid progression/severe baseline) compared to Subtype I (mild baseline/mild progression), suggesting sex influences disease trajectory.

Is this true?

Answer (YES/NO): YES